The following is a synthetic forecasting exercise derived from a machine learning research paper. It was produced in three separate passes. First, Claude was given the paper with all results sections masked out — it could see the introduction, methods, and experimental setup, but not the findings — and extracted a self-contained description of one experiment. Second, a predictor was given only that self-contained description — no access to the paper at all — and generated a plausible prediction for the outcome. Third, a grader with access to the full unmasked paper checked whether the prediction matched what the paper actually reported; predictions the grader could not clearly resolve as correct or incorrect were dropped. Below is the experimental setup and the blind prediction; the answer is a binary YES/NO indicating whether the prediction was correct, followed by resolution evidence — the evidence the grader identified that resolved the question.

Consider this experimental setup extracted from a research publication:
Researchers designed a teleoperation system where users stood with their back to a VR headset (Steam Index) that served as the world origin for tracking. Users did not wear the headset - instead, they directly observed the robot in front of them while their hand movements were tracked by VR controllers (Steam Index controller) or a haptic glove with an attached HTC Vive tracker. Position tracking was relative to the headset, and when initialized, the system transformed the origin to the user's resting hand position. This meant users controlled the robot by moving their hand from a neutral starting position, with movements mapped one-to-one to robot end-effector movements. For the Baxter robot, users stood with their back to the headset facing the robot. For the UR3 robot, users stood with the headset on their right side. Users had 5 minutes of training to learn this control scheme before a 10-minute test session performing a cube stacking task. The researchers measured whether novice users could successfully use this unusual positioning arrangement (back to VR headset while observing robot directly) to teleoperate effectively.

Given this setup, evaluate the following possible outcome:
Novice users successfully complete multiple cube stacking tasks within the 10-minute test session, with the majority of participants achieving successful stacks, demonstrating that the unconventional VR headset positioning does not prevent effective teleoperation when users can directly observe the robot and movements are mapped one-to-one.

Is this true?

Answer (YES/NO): YES